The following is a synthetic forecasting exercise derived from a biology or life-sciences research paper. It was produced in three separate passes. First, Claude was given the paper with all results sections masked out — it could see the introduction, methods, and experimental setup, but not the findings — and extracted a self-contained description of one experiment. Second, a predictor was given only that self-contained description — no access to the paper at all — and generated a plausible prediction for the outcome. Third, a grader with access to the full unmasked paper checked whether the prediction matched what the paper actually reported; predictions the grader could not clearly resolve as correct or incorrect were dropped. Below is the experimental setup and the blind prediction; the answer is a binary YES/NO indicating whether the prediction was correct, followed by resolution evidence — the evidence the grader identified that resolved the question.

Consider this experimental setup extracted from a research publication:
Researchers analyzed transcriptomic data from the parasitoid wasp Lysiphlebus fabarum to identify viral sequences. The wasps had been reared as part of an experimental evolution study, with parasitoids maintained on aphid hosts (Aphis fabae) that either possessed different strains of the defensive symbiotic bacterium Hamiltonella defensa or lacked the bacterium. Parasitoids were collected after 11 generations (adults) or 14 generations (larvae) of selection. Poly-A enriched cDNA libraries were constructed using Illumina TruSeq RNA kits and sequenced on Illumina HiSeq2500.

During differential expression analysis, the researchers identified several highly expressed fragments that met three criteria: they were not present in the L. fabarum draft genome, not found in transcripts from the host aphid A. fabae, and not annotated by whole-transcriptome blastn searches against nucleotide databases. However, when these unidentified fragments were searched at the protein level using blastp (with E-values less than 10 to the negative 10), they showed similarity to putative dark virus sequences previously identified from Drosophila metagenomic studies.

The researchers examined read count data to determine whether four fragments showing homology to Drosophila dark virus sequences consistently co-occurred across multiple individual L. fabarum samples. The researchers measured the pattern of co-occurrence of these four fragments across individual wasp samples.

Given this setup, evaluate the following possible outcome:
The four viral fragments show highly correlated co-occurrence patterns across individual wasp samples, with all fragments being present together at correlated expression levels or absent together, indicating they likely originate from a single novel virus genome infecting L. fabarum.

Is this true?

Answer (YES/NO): YES